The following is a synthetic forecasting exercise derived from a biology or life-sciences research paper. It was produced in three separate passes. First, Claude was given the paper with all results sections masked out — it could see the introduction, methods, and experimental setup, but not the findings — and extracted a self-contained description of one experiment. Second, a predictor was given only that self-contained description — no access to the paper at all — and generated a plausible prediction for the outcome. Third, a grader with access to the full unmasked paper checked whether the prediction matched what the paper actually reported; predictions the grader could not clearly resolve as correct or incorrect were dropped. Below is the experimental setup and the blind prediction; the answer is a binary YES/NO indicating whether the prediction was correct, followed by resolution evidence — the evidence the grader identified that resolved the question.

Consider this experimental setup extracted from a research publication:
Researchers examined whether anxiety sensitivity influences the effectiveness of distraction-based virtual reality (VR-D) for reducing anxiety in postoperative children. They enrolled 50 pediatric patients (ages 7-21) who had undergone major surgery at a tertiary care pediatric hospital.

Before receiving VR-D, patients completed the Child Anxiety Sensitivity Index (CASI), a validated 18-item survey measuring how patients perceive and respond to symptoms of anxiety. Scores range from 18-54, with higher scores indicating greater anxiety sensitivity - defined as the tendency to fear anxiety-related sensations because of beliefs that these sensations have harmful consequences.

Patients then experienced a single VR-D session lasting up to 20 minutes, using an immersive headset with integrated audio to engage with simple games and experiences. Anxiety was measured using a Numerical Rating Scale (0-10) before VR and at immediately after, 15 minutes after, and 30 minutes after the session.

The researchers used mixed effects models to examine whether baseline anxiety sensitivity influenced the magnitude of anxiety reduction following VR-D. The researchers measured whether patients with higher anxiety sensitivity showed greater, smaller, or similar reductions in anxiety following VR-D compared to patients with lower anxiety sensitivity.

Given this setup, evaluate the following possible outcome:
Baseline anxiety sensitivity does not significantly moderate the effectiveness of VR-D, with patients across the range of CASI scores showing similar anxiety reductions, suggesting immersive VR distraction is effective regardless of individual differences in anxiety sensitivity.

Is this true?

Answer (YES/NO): YES